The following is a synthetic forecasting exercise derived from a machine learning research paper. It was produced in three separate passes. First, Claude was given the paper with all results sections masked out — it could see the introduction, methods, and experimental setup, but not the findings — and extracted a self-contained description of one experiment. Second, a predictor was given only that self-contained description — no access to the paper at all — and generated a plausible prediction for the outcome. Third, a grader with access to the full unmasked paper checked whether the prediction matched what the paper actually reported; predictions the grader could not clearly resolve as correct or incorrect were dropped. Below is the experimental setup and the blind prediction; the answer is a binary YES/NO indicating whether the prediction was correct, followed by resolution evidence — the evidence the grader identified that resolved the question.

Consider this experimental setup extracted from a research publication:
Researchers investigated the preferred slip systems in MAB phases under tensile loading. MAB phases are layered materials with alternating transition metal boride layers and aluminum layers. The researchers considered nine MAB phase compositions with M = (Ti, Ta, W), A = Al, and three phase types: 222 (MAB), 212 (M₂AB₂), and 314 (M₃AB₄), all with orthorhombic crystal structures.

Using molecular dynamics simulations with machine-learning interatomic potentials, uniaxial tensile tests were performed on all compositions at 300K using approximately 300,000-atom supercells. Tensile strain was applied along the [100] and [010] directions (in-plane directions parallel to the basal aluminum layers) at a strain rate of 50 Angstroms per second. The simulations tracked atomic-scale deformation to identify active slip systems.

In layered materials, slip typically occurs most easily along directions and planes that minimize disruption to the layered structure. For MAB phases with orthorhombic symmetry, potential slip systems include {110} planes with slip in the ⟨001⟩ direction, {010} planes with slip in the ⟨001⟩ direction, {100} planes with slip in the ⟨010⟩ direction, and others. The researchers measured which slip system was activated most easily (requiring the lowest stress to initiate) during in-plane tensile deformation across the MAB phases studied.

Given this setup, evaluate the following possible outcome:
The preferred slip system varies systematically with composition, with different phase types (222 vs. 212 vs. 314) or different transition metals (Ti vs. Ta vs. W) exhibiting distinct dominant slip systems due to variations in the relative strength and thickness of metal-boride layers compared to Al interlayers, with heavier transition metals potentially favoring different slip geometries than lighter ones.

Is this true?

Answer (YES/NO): NO